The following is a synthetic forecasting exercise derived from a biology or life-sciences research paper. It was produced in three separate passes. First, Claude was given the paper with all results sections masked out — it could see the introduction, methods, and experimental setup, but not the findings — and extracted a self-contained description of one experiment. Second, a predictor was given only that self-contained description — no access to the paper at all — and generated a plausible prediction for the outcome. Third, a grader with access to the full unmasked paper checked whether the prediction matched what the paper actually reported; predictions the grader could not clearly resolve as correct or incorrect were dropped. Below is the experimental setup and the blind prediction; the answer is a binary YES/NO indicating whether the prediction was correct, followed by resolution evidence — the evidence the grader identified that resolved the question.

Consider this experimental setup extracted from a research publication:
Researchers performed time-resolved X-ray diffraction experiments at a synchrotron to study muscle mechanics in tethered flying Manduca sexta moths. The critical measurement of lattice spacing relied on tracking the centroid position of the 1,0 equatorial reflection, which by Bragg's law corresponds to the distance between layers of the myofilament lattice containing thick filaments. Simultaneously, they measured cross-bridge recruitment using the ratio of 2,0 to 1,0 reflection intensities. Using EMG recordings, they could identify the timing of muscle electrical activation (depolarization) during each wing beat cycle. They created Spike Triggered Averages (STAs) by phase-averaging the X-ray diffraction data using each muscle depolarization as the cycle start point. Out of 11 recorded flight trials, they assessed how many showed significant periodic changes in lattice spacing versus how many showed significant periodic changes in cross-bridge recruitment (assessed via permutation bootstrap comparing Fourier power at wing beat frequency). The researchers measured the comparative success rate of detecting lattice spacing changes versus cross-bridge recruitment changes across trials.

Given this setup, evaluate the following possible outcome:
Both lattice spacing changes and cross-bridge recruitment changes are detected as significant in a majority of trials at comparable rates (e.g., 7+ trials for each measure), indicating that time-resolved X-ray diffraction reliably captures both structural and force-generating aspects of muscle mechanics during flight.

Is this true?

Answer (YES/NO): YES